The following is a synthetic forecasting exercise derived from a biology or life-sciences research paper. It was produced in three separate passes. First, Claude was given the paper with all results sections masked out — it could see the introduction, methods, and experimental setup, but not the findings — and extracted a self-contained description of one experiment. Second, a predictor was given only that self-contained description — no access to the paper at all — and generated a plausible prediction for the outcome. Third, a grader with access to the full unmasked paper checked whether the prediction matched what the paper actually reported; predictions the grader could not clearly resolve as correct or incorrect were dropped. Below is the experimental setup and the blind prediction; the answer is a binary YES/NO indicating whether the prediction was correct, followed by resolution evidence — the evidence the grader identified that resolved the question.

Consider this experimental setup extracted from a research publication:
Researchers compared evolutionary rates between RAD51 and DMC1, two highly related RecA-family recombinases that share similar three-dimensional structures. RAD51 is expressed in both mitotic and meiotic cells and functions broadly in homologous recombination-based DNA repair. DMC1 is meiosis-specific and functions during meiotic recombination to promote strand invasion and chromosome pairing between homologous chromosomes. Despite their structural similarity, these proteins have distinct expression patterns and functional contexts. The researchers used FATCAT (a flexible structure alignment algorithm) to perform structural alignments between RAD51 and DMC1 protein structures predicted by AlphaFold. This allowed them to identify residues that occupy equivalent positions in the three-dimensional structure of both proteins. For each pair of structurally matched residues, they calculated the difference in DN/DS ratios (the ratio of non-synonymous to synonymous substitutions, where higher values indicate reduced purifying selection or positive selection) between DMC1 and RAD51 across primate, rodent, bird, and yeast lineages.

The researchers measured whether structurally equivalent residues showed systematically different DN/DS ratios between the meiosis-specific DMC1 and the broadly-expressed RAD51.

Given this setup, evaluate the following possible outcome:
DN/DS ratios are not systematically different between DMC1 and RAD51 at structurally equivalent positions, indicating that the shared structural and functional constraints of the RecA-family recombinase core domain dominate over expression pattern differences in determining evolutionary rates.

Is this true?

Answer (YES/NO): NO